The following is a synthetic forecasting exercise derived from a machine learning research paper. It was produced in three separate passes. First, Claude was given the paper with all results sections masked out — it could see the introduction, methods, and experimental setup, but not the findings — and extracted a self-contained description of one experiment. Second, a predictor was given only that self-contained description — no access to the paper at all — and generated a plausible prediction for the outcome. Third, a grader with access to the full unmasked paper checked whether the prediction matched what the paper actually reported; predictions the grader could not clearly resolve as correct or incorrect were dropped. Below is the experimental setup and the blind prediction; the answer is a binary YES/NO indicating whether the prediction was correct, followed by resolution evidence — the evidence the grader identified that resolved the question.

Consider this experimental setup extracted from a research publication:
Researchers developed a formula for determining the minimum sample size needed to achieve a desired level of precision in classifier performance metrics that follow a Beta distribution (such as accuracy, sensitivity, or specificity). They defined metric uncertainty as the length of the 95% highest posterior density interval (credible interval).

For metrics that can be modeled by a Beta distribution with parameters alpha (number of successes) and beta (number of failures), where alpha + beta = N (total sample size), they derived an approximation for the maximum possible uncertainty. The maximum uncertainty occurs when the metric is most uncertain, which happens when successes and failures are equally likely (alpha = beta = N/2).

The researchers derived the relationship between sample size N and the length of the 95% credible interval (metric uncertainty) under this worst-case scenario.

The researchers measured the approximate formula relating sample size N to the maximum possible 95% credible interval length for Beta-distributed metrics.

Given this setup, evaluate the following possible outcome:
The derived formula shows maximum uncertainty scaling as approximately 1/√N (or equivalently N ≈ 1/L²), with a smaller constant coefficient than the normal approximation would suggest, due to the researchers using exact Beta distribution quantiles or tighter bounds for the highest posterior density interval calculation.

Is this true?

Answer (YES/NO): NO